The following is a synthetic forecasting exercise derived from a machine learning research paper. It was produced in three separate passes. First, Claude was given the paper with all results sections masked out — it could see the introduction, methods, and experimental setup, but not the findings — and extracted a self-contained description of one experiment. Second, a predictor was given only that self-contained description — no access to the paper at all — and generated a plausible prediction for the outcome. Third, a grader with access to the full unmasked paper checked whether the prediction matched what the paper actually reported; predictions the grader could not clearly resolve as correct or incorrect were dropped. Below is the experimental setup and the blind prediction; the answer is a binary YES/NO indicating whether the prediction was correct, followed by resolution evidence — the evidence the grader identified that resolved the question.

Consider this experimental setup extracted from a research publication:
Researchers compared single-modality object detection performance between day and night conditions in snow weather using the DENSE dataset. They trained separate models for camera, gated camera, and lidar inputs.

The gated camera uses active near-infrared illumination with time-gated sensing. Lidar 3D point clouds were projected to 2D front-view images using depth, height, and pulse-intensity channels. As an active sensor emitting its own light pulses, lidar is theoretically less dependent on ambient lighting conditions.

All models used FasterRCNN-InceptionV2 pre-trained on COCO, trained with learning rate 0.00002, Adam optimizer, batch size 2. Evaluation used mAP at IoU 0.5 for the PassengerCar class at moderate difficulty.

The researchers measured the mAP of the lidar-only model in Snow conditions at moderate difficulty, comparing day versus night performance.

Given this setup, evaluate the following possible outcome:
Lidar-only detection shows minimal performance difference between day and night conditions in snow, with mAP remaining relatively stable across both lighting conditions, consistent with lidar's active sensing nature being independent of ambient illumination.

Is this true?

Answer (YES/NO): NO